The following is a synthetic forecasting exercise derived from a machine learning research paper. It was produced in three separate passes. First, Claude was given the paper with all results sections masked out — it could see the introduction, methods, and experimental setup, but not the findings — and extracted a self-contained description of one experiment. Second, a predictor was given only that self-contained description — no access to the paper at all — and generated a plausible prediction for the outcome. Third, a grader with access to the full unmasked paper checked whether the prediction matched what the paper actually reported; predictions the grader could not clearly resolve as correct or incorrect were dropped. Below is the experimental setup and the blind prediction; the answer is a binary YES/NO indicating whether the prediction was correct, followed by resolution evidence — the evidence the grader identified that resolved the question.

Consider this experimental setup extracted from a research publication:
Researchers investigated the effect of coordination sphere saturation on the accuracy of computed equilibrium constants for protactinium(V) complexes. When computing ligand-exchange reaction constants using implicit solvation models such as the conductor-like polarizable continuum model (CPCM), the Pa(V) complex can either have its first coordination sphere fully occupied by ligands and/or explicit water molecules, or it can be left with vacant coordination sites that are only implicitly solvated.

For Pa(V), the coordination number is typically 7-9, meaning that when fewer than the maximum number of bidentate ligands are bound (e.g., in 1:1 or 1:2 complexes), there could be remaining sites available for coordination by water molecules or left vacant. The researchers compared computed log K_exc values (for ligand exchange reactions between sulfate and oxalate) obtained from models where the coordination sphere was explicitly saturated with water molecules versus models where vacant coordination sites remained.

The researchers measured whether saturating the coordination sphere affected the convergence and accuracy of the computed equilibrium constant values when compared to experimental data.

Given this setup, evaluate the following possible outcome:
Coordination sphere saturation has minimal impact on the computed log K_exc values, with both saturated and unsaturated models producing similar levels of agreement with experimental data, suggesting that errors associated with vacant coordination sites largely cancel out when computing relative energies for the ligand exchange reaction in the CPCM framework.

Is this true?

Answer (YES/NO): NO